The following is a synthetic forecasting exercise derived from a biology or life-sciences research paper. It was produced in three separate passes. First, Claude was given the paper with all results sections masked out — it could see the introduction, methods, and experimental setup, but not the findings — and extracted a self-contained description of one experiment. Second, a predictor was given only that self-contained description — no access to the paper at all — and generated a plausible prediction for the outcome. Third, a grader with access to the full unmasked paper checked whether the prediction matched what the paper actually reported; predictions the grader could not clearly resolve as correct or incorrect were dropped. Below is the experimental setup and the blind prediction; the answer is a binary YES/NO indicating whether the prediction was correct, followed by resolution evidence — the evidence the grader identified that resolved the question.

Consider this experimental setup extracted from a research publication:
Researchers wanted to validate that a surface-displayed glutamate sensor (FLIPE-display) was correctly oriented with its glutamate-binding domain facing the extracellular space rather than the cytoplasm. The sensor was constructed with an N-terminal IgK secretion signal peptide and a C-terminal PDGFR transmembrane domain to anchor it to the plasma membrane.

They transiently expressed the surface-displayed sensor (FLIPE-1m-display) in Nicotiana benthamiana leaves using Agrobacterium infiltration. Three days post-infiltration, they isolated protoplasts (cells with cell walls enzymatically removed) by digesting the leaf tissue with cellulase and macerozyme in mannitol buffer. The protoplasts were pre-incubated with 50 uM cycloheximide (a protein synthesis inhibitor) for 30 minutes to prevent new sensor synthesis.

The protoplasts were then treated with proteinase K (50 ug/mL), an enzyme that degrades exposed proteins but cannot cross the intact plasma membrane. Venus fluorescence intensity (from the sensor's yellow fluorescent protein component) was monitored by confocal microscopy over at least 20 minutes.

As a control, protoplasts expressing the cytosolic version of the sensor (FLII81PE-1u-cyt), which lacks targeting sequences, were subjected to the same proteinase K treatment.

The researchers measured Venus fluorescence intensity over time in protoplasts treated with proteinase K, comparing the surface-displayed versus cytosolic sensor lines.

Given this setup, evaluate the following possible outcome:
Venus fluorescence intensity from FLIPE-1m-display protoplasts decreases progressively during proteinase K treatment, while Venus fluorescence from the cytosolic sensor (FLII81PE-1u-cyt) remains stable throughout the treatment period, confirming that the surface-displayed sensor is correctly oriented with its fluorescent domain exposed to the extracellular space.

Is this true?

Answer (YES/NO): YES